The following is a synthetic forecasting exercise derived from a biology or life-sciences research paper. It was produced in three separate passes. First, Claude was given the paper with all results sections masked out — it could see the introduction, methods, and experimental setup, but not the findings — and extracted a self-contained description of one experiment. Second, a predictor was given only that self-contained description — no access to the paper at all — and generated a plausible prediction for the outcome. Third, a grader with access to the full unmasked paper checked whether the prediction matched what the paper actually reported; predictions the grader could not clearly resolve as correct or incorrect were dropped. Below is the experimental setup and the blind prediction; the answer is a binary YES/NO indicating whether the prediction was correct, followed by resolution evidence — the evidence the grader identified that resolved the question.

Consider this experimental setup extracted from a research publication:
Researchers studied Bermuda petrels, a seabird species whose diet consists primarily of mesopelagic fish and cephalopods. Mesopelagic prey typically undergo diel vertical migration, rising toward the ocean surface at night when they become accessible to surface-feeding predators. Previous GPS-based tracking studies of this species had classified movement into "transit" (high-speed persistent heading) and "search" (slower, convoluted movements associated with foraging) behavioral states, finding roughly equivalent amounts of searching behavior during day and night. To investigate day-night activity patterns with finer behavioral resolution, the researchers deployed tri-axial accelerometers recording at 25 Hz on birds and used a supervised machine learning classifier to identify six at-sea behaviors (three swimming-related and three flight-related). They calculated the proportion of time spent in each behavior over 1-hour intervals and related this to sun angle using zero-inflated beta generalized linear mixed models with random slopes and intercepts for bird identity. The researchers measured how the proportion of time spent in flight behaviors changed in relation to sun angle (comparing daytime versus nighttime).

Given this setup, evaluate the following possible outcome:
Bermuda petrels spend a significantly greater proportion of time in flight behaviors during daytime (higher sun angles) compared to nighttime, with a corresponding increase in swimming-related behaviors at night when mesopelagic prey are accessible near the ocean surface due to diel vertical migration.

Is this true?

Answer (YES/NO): NO